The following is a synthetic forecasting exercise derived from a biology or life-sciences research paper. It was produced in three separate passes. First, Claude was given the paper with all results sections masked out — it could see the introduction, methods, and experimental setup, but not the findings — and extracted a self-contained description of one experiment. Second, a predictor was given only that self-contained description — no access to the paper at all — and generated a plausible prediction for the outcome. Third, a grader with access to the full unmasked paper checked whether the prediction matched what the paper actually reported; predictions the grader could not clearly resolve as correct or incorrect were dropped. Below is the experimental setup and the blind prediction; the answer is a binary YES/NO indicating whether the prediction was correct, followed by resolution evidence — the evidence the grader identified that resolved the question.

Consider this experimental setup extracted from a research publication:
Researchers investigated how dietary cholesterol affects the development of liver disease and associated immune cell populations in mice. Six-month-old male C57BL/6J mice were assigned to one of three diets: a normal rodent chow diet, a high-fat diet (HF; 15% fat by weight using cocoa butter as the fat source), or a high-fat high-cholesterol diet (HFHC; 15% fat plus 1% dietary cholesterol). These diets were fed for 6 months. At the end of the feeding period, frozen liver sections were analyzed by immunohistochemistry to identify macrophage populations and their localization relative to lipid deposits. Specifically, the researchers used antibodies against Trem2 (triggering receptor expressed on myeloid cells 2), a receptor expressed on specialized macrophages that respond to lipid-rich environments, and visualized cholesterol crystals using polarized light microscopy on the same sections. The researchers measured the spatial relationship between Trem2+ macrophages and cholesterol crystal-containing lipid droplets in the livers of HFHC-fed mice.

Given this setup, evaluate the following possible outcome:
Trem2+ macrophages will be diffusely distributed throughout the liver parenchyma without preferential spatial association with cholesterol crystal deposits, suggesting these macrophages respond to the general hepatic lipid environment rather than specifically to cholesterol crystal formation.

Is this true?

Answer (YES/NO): NO